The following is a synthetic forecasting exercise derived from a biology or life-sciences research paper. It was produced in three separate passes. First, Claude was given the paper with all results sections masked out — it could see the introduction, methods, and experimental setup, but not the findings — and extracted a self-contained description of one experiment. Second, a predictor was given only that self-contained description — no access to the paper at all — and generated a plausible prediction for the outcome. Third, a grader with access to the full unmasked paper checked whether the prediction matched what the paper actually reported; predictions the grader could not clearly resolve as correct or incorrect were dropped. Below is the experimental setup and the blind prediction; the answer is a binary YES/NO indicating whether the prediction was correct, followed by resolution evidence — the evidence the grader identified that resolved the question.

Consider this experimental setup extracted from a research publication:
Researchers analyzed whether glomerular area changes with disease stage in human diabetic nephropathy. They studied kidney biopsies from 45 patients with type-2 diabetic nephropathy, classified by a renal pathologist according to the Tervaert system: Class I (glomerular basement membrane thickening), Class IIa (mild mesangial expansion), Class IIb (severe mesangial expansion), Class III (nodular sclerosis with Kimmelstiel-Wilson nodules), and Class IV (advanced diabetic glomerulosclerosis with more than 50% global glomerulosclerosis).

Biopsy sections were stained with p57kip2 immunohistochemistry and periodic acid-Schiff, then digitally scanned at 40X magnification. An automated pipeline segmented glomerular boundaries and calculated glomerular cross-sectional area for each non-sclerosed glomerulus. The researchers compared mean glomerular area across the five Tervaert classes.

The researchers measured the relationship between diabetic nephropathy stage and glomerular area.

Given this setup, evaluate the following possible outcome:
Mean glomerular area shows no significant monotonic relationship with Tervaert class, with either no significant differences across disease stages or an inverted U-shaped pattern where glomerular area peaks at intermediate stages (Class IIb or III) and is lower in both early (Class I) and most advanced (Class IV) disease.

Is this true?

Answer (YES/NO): NO